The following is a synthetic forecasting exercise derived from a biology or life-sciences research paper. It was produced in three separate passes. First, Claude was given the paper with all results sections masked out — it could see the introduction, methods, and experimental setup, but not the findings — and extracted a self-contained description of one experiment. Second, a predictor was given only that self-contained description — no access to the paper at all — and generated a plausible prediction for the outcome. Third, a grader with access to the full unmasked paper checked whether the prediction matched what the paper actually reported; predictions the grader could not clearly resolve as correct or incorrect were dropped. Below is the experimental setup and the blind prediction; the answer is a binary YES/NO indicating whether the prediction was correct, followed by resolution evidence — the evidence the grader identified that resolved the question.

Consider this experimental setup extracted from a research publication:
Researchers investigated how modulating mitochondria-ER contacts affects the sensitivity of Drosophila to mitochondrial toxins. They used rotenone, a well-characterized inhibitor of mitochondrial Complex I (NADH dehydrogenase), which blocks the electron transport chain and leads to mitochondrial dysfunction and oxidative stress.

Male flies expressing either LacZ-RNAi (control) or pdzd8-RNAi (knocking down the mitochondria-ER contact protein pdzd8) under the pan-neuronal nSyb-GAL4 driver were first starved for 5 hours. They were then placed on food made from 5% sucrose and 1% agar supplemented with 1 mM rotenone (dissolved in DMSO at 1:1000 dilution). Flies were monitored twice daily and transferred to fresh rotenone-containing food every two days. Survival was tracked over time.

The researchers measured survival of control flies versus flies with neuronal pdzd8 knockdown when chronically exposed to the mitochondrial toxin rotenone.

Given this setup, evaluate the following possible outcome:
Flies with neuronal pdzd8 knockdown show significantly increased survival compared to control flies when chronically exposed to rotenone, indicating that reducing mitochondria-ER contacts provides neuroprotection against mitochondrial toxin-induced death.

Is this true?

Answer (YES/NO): YES